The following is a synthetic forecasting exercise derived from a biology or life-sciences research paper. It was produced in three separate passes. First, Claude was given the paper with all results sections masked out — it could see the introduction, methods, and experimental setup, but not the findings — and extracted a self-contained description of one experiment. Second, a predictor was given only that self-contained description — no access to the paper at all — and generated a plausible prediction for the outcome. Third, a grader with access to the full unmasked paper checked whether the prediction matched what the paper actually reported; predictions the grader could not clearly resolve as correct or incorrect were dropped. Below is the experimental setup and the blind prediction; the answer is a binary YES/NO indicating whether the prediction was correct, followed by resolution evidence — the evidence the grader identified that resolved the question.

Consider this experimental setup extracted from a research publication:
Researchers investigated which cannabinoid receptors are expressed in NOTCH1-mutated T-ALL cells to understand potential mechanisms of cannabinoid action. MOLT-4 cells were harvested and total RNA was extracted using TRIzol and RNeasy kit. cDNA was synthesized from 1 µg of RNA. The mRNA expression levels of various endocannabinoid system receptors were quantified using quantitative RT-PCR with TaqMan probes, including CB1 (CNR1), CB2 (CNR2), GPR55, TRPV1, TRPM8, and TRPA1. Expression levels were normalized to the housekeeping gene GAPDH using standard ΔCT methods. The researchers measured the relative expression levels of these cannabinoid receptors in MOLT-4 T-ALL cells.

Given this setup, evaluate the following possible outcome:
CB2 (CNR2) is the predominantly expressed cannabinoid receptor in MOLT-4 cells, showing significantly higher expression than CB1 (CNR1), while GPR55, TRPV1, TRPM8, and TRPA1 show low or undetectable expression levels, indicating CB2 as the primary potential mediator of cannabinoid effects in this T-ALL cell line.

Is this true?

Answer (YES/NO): NO